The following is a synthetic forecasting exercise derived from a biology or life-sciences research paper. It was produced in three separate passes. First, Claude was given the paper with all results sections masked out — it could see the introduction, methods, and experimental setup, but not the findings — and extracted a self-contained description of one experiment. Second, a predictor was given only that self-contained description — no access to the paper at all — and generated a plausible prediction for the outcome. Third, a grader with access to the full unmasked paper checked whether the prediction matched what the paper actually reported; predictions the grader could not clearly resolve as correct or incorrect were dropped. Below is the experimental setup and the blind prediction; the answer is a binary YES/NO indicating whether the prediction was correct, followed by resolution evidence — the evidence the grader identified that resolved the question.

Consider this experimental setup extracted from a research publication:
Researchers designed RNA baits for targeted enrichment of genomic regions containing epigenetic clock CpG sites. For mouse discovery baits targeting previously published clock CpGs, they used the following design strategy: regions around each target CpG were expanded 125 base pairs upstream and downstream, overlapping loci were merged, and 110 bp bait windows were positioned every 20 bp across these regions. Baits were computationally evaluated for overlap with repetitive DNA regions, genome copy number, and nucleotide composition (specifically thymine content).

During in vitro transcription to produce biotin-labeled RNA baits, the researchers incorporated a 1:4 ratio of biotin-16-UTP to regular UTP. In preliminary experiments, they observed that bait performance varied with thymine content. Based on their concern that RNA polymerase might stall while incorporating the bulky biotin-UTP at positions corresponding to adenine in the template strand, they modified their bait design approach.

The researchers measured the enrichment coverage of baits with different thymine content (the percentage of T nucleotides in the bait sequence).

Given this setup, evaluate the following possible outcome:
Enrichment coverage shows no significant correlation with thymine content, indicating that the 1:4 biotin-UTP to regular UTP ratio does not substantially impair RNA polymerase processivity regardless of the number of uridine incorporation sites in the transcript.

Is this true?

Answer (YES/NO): NO